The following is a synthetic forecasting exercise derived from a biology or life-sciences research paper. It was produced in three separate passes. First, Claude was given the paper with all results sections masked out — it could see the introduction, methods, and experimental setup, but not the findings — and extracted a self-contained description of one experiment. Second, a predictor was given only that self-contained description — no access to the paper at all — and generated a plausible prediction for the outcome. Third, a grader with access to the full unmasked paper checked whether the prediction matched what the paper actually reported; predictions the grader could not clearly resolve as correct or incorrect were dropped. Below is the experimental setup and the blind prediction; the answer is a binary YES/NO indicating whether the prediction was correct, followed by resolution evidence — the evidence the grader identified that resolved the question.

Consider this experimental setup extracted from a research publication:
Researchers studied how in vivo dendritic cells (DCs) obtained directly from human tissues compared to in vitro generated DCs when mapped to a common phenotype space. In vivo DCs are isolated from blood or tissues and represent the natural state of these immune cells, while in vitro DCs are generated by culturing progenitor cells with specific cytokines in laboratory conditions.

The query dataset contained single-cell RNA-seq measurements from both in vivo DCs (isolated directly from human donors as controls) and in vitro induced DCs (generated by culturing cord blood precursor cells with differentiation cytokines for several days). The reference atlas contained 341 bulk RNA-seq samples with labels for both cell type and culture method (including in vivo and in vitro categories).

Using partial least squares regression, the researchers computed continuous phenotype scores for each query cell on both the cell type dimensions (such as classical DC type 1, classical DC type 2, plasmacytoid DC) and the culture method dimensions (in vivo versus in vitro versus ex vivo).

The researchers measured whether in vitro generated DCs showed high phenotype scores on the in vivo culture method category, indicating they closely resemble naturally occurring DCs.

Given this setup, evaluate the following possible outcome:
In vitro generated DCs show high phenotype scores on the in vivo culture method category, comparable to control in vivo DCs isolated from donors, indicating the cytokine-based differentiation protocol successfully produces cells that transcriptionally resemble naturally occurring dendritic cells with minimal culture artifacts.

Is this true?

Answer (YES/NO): NO